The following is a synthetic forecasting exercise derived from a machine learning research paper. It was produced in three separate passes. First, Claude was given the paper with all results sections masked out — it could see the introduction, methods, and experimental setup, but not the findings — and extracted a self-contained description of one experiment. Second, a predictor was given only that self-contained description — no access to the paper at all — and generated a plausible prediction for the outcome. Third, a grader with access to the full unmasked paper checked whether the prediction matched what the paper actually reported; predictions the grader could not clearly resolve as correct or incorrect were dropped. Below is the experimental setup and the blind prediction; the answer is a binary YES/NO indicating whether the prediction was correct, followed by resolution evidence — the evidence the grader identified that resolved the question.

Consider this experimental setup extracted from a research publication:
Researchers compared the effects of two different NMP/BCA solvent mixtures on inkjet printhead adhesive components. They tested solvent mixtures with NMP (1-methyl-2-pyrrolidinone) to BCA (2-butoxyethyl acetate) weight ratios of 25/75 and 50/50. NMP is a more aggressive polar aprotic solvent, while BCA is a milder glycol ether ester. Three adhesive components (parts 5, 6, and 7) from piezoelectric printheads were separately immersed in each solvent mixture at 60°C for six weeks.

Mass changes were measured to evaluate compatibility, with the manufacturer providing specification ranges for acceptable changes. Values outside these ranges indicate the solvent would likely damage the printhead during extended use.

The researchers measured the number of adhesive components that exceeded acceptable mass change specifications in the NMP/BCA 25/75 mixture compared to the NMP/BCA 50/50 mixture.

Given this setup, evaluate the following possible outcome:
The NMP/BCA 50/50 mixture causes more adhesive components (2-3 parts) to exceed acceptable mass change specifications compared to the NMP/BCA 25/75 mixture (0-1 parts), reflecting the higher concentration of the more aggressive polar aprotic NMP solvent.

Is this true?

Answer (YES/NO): NO